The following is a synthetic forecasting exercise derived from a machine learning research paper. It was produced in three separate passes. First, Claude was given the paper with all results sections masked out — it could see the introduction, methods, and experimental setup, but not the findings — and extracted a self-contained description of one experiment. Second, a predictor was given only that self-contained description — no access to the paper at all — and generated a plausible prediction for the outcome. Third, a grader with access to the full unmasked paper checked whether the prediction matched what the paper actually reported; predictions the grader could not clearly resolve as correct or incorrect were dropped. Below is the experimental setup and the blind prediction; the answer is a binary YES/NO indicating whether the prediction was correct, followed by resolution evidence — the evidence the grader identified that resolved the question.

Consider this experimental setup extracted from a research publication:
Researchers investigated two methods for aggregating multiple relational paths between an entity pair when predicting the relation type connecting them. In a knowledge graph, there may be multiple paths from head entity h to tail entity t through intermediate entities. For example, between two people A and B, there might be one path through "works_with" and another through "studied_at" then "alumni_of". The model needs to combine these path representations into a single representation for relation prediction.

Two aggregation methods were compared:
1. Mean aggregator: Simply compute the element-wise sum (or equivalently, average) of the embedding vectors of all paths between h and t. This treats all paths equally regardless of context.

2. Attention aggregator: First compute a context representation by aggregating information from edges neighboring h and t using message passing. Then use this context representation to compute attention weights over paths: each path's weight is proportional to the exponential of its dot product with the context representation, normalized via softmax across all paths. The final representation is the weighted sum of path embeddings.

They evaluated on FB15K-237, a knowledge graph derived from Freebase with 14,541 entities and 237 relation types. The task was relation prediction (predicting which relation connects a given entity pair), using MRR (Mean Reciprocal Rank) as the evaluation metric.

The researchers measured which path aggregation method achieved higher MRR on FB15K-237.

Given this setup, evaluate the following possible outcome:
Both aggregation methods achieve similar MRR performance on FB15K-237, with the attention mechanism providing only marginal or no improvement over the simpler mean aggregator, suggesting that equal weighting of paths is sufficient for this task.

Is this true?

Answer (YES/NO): NO